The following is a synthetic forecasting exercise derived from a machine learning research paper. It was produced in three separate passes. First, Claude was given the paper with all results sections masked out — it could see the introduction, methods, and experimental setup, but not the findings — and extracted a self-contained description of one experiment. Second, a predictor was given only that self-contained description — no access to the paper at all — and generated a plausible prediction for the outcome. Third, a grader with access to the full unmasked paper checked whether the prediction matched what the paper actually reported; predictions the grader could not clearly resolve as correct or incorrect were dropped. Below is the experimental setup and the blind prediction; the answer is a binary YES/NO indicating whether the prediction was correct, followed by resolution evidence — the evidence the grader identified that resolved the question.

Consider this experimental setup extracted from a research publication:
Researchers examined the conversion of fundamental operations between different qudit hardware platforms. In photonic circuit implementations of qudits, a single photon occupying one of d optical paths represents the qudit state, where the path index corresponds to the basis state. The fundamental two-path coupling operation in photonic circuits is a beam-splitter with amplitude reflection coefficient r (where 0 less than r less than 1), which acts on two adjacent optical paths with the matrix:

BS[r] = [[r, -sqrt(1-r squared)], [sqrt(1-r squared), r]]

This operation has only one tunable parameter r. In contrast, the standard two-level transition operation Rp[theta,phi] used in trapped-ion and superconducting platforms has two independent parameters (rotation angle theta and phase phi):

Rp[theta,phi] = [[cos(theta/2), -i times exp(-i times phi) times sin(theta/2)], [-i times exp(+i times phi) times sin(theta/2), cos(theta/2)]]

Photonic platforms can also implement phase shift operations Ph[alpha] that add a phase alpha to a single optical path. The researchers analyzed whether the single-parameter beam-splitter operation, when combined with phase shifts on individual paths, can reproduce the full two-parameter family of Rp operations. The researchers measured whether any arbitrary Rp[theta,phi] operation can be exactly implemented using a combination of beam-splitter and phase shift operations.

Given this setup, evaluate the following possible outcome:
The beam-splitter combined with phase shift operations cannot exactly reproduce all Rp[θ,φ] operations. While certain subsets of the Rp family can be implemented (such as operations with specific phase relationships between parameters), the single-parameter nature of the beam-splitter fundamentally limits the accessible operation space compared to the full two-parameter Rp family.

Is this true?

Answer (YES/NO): NO